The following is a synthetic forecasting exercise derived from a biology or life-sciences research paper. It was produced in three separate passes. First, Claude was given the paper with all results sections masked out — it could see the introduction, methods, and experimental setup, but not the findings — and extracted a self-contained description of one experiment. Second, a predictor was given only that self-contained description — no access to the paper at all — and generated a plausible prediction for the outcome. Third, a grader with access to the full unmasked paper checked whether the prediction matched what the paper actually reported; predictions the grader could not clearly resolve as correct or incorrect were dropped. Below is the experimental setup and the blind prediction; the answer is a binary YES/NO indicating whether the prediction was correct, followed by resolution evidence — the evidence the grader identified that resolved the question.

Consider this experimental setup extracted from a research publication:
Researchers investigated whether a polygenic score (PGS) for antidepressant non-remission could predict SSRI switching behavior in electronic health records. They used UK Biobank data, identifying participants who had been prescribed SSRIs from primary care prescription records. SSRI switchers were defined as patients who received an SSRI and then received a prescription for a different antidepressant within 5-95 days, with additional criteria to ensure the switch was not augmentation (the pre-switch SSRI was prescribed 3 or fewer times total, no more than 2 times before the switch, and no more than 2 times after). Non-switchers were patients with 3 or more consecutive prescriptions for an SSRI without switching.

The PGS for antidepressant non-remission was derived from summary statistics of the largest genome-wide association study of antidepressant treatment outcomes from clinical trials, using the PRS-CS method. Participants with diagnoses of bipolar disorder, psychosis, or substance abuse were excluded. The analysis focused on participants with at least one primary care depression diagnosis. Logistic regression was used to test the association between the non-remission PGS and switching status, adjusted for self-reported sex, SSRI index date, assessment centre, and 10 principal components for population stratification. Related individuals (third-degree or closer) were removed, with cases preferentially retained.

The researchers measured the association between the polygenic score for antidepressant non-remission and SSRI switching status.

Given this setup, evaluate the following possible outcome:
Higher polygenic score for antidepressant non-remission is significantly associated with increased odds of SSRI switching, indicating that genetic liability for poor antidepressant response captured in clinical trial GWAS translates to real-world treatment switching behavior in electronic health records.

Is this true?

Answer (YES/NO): YES